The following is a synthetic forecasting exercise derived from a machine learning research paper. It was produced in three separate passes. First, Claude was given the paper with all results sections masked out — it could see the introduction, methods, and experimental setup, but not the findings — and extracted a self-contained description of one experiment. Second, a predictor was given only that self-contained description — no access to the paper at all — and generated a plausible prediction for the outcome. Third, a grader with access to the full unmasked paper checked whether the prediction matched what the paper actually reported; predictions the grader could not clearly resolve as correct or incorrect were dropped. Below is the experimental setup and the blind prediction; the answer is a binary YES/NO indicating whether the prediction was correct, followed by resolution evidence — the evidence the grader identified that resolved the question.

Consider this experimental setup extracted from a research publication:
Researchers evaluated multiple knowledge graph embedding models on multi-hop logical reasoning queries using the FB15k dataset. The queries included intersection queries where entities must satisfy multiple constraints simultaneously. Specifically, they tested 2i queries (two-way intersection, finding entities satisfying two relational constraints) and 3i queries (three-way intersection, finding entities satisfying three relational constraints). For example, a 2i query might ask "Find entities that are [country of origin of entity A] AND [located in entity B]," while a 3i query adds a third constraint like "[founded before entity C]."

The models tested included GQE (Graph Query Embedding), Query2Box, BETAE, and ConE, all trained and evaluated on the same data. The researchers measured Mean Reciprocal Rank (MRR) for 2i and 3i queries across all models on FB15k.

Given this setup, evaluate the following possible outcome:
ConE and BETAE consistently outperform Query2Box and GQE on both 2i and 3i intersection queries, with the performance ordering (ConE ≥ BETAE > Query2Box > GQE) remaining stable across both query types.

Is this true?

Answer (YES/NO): NO